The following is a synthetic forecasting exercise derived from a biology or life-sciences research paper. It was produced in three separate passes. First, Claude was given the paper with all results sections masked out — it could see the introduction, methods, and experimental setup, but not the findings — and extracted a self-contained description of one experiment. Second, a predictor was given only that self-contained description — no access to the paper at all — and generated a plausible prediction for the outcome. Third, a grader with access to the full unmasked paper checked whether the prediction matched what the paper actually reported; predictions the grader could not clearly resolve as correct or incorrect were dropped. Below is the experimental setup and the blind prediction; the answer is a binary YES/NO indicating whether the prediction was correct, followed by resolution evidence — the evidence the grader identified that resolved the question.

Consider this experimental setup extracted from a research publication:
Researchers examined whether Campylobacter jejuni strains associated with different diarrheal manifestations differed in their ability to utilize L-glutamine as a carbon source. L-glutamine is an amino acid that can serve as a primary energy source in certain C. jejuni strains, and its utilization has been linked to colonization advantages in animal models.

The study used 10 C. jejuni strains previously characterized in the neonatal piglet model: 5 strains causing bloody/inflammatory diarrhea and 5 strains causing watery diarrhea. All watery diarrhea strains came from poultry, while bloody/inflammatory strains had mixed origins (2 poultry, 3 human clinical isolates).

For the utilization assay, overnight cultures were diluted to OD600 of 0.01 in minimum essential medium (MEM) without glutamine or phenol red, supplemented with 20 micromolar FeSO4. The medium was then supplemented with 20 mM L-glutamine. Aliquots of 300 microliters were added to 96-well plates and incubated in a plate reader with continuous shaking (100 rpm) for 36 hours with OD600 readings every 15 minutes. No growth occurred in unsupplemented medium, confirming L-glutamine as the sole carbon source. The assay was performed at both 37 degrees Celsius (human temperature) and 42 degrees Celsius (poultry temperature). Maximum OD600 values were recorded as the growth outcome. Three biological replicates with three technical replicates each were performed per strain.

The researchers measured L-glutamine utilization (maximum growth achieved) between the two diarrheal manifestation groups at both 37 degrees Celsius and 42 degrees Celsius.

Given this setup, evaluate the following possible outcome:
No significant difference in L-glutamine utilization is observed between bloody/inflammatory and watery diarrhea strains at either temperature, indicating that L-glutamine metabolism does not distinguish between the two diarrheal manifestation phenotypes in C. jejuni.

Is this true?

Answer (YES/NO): NO